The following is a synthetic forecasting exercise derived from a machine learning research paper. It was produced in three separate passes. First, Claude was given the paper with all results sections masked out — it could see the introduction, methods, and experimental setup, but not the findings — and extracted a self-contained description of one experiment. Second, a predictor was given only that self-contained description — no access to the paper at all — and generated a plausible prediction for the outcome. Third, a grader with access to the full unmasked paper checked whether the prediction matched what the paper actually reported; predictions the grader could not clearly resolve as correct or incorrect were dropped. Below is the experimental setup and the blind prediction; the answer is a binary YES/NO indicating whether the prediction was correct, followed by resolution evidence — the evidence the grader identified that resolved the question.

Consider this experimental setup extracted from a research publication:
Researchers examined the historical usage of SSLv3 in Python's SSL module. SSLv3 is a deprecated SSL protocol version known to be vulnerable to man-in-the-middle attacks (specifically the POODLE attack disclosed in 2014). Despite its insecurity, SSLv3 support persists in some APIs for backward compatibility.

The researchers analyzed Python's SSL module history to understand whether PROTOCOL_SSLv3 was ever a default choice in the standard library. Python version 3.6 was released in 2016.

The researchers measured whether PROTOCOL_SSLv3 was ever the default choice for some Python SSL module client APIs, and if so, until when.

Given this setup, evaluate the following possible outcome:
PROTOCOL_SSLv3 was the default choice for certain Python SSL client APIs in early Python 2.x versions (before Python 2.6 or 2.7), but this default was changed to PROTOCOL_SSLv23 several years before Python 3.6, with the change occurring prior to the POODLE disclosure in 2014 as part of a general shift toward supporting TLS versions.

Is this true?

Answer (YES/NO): NO